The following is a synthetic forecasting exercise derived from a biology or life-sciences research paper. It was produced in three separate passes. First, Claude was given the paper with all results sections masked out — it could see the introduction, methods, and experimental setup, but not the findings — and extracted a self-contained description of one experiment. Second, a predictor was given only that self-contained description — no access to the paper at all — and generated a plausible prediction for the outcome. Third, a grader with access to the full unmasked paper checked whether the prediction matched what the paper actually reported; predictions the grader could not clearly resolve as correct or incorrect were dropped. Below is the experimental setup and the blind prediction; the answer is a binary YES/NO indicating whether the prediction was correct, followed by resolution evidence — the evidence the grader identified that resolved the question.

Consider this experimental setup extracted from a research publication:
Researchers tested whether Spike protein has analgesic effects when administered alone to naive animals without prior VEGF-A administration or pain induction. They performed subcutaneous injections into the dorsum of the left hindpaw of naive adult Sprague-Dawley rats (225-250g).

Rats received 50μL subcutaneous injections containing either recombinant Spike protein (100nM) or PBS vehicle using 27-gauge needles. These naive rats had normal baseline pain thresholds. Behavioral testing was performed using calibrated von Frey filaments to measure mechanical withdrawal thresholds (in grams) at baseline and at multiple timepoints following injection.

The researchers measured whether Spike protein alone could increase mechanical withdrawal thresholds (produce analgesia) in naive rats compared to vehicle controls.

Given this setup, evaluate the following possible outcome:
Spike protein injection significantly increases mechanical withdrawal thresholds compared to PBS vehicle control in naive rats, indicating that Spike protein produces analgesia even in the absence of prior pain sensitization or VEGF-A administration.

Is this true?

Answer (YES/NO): NO